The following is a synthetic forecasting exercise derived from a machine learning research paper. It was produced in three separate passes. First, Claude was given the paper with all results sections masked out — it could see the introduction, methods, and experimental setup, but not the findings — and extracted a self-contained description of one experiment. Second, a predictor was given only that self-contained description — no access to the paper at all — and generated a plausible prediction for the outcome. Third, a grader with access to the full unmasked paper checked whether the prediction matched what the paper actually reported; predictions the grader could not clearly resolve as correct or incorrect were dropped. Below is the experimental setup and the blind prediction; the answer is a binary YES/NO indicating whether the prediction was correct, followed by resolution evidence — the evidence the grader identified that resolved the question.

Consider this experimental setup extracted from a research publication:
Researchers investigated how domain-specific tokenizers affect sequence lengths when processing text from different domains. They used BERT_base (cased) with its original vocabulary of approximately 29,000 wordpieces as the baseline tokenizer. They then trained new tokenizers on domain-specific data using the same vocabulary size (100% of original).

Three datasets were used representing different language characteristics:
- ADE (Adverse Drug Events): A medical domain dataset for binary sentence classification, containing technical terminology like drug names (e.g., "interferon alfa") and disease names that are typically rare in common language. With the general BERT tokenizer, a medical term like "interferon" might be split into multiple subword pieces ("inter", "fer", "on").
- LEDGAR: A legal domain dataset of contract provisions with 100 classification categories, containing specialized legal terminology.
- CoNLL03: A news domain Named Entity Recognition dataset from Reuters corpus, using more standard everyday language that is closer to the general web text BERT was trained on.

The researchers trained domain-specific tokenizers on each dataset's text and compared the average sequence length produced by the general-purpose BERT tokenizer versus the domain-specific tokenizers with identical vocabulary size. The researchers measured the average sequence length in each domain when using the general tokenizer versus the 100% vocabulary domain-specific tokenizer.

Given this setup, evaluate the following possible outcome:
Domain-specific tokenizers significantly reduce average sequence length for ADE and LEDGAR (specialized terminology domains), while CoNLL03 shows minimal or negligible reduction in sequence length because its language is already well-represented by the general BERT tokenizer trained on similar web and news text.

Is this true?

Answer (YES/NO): NO